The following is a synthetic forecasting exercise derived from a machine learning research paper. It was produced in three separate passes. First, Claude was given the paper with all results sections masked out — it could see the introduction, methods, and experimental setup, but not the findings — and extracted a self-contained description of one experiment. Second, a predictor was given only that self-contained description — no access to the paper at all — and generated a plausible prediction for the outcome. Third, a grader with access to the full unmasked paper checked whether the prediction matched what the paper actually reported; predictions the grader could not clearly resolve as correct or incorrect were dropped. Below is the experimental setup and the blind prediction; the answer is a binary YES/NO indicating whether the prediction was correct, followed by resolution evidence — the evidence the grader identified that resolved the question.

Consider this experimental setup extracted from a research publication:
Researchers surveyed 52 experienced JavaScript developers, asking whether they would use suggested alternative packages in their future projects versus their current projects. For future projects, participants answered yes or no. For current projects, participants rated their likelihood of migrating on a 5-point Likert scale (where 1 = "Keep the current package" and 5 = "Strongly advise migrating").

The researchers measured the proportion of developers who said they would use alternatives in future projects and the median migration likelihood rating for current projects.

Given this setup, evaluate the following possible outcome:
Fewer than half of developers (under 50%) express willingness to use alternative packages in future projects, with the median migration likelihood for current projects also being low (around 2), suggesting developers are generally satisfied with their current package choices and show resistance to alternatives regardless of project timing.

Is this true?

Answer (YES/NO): NO